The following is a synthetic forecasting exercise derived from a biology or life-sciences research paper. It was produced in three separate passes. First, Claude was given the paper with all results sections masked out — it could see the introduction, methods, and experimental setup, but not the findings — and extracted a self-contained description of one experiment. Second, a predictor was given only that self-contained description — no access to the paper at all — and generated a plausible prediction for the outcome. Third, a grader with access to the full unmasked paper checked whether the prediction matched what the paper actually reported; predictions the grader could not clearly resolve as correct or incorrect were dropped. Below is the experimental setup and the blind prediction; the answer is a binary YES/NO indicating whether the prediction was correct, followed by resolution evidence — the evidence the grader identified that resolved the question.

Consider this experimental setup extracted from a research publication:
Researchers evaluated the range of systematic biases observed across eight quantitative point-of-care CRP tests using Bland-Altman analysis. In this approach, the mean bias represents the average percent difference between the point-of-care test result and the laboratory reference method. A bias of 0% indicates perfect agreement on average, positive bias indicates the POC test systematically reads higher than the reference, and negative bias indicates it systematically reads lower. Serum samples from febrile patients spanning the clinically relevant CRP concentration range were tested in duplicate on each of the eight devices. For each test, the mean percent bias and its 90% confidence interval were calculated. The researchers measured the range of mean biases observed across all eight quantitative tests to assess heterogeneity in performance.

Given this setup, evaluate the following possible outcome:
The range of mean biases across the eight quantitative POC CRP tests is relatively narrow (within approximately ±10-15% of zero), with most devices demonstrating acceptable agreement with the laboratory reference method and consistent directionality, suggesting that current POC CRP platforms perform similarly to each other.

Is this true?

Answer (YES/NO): NO